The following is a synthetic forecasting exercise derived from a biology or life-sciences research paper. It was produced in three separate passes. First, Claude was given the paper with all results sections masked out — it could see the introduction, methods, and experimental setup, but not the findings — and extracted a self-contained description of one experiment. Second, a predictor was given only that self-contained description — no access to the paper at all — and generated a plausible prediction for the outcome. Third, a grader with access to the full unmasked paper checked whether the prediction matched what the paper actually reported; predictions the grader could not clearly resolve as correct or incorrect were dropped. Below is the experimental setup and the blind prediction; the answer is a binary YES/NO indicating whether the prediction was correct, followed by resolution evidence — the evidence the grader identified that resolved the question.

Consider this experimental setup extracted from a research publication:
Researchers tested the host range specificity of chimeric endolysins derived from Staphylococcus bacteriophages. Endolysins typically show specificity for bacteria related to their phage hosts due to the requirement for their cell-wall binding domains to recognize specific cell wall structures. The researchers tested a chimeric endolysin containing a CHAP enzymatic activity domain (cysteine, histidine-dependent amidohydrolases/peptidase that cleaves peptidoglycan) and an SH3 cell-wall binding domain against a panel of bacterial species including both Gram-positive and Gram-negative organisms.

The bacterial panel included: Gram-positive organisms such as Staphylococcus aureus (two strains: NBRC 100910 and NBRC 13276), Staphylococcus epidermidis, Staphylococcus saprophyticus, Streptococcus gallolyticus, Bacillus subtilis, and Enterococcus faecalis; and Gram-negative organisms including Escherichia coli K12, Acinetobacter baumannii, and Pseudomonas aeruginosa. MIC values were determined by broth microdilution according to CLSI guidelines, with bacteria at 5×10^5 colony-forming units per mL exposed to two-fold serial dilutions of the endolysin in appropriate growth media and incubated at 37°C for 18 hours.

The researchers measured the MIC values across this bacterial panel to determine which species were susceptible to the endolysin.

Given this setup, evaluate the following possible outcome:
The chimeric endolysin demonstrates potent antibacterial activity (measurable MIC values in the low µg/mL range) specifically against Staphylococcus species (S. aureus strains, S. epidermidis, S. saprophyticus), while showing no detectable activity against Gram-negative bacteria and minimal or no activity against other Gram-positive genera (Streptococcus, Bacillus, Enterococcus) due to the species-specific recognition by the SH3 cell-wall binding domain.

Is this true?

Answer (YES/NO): YES